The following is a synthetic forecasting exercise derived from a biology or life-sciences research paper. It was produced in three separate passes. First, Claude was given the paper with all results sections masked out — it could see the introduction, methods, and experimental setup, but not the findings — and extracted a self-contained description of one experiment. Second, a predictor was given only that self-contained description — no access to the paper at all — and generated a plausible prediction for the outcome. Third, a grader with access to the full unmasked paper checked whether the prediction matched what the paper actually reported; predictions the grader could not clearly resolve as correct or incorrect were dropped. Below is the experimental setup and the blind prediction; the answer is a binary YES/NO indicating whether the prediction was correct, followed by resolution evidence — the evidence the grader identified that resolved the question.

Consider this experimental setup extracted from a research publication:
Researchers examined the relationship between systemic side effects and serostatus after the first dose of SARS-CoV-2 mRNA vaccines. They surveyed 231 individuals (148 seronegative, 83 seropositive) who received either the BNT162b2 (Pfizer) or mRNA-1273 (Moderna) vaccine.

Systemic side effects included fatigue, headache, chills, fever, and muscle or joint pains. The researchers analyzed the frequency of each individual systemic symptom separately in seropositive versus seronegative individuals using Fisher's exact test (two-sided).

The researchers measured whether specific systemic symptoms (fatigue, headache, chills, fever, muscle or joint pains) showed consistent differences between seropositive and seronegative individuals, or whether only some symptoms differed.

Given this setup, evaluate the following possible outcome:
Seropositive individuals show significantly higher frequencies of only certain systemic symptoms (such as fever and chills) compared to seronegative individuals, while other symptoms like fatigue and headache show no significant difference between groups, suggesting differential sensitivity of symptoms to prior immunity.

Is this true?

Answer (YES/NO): NO